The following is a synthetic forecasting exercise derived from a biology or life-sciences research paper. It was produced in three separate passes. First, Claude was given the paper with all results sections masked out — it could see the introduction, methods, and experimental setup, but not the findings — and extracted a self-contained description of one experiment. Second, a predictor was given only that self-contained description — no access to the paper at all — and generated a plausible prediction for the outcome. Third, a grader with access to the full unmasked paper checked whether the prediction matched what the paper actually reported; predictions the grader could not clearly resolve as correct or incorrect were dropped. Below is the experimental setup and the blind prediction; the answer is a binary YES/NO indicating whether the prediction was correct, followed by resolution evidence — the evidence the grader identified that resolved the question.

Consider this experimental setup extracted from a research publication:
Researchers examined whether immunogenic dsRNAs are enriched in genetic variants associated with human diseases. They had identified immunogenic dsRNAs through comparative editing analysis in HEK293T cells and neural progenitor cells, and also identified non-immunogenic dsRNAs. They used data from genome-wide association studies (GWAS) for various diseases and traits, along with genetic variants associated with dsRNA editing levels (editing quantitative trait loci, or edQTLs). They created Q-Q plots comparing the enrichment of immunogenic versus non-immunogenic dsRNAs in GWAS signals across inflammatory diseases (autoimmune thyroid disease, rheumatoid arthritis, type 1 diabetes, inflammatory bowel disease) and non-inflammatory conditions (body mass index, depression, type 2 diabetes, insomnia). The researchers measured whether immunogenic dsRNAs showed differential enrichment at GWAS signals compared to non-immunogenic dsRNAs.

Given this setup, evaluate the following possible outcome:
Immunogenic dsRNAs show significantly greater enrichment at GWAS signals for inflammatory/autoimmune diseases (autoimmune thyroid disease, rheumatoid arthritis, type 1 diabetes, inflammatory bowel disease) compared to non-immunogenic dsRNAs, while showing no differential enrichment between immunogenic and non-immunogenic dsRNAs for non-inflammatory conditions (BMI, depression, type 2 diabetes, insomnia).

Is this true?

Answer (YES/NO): YES